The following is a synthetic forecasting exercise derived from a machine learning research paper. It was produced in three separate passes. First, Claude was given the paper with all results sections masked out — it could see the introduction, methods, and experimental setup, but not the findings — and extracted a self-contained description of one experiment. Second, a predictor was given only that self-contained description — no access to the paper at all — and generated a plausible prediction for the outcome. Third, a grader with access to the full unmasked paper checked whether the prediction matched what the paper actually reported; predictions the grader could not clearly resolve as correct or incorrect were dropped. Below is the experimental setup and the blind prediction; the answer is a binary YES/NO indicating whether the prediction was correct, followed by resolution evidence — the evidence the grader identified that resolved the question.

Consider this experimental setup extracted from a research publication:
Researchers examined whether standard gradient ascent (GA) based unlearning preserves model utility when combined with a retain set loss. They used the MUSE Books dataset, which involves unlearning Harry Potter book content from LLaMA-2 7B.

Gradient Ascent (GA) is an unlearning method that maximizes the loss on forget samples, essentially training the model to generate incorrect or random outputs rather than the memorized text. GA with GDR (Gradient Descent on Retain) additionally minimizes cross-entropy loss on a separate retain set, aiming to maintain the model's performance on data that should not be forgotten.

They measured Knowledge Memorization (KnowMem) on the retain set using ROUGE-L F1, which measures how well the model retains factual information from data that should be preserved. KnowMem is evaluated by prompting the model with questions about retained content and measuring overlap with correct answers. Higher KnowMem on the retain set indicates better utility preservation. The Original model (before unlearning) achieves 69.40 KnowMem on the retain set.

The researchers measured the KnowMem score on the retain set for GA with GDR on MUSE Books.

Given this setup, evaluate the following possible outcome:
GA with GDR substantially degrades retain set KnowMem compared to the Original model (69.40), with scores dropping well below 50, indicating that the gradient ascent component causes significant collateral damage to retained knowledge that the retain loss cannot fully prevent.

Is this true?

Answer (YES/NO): YES